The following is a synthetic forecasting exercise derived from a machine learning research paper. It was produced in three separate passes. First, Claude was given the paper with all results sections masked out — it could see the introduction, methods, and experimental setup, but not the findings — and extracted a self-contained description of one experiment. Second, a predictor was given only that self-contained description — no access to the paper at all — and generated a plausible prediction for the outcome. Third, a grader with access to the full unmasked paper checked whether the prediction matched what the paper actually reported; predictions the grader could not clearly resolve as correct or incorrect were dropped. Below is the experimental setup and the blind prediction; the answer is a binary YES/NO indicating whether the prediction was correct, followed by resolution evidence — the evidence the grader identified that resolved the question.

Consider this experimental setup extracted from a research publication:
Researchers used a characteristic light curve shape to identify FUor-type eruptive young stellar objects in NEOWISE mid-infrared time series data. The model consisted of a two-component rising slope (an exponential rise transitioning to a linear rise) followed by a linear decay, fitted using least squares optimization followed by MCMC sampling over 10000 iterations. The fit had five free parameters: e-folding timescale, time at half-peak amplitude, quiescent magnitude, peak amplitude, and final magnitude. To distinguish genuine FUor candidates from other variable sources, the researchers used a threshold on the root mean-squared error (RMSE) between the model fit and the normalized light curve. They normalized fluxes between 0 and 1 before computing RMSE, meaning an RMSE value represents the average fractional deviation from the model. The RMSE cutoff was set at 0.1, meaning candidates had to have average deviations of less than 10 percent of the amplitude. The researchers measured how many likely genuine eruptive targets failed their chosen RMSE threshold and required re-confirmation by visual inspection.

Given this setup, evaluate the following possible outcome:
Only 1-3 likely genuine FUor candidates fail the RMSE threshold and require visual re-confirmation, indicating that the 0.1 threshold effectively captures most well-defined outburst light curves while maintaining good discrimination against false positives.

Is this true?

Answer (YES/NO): YES